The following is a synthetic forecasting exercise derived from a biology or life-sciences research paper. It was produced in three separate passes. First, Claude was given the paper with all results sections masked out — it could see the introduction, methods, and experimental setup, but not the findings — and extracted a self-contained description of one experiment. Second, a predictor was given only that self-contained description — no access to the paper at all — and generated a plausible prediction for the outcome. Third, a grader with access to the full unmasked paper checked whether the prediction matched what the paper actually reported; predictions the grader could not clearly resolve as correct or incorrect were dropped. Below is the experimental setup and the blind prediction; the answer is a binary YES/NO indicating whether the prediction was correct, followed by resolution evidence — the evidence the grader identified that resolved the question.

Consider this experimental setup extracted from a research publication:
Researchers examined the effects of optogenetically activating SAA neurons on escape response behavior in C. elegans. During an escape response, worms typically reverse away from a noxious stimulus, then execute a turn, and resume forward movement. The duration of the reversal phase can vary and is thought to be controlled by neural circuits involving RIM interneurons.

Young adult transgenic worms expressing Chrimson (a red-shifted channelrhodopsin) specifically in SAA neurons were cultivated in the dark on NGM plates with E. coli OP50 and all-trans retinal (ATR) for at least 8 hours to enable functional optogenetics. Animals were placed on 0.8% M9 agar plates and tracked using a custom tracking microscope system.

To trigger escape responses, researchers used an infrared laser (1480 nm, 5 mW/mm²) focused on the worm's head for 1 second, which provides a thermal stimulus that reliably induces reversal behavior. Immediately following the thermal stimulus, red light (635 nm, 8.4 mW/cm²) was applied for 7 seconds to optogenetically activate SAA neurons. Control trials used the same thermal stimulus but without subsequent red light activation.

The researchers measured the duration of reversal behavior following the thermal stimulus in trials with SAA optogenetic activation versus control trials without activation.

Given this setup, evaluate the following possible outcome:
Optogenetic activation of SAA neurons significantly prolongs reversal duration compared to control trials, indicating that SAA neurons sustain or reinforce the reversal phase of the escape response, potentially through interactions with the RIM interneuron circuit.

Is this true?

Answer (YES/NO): NO